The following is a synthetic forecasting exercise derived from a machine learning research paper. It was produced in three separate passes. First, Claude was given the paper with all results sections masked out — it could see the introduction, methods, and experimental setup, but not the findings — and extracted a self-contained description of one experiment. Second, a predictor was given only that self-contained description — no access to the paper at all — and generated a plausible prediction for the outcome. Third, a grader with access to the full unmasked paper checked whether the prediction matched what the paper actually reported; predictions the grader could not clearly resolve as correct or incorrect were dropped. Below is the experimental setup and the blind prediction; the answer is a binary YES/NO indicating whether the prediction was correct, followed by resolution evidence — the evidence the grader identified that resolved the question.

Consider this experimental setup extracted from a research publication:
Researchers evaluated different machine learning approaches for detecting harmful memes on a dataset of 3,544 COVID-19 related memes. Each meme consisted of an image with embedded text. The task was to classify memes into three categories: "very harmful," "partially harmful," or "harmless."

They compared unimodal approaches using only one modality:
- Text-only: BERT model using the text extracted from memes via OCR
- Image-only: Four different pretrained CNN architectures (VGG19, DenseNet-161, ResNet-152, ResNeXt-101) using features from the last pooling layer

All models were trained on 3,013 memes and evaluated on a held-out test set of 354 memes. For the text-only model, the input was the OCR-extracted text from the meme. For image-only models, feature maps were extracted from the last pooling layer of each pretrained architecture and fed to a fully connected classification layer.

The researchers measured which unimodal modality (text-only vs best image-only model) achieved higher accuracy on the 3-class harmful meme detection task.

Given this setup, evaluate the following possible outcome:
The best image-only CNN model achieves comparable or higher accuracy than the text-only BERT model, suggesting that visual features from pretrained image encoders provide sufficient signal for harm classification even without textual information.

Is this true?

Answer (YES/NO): NO